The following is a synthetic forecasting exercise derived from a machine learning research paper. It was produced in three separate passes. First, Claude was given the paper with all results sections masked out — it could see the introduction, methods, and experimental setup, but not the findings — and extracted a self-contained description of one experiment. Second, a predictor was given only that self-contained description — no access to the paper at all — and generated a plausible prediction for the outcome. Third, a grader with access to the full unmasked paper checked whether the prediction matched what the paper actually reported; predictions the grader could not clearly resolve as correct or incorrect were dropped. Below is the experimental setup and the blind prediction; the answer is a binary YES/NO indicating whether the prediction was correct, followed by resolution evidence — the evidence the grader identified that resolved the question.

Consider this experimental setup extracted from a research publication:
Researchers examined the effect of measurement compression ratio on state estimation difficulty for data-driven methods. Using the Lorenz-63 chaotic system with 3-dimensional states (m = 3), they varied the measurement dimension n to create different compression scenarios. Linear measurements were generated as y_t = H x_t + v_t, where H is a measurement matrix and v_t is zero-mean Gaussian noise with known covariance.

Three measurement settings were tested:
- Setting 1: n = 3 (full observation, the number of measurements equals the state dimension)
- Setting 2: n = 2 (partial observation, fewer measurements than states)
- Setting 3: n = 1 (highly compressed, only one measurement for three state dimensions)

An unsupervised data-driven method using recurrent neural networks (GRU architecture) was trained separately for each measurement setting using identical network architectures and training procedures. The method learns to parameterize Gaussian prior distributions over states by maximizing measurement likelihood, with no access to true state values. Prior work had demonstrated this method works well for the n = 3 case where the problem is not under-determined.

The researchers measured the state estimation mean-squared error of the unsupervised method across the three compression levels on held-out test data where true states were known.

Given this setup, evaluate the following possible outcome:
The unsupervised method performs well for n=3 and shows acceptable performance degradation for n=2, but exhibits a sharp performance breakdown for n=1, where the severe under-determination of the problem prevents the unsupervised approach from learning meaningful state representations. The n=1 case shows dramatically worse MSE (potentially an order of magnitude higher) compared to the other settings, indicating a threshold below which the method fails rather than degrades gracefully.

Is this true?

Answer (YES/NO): NO